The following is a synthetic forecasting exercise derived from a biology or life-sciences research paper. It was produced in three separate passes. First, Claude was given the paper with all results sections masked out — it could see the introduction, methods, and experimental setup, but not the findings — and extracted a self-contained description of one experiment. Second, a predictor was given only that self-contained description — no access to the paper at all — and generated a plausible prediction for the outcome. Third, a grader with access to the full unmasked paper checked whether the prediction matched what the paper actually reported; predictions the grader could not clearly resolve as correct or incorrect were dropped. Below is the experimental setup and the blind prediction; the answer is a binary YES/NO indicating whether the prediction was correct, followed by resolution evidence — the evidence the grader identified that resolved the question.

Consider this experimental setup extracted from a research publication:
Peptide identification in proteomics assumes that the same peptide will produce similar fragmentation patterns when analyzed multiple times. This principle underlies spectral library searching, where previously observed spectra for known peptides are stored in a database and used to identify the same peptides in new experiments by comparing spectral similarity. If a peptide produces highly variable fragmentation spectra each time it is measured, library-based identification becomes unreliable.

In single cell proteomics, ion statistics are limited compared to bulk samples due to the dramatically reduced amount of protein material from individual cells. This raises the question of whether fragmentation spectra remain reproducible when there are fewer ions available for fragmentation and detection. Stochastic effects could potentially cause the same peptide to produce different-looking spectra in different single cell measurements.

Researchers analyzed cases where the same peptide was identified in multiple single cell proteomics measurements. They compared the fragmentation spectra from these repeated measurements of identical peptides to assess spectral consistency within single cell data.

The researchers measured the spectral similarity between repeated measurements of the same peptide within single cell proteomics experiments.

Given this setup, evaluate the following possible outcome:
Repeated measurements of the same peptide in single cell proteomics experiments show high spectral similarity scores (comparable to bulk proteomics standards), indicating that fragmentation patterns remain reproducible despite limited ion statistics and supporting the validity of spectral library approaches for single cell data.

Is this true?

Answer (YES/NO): YES